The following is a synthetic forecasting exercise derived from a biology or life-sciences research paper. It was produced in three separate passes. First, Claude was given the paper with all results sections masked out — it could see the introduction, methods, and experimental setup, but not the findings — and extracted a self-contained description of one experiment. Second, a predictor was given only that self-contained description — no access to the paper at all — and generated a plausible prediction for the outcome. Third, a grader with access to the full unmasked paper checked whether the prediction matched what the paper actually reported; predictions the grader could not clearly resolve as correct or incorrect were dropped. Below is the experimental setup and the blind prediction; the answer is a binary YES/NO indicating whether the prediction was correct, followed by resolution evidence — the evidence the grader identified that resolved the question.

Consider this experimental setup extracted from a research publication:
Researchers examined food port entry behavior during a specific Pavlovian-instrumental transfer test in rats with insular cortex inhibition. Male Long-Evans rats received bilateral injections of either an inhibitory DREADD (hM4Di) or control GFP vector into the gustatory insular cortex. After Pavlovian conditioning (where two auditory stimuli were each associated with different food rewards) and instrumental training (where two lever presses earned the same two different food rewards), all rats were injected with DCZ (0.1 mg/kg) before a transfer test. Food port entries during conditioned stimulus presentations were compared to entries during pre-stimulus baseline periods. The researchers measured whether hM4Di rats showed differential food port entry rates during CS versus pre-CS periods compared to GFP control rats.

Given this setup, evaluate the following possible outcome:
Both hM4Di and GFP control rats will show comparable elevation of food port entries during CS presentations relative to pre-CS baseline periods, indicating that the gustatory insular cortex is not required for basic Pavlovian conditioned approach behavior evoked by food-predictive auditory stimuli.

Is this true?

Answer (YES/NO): YES